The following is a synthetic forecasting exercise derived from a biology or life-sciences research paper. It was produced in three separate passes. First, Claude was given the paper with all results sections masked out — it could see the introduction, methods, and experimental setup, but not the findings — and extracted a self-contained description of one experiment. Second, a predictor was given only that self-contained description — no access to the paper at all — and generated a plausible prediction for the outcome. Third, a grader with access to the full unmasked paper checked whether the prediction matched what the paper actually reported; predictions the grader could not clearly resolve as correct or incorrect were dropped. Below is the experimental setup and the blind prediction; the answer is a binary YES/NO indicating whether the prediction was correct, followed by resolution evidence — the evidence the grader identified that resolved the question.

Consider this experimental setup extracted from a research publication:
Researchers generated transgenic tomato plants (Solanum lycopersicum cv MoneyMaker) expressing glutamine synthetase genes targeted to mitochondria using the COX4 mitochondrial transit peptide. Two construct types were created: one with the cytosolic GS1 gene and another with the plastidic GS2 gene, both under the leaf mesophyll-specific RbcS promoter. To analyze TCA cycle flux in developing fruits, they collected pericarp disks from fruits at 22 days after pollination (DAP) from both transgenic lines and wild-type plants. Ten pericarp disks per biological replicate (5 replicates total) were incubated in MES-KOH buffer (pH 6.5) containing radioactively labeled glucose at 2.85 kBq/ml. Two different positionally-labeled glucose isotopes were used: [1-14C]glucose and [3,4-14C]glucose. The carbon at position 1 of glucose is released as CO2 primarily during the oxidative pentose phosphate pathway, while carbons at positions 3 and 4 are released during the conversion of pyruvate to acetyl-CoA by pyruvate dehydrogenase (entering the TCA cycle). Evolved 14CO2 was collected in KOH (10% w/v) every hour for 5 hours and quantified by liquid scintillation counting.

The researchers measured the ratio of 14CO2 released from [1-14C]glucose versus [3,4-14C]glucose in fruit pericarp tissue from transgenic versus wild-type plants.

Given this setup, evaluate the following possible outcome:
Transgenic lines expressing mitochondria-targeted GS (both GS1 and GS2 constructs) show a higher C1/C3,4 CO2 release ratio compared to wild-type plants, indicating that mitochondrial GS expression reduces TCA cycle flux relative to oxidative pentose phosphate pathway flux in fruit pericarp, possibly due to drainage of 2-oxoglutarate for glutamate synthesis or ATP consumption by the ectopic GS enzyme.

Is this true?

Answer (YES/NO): NO